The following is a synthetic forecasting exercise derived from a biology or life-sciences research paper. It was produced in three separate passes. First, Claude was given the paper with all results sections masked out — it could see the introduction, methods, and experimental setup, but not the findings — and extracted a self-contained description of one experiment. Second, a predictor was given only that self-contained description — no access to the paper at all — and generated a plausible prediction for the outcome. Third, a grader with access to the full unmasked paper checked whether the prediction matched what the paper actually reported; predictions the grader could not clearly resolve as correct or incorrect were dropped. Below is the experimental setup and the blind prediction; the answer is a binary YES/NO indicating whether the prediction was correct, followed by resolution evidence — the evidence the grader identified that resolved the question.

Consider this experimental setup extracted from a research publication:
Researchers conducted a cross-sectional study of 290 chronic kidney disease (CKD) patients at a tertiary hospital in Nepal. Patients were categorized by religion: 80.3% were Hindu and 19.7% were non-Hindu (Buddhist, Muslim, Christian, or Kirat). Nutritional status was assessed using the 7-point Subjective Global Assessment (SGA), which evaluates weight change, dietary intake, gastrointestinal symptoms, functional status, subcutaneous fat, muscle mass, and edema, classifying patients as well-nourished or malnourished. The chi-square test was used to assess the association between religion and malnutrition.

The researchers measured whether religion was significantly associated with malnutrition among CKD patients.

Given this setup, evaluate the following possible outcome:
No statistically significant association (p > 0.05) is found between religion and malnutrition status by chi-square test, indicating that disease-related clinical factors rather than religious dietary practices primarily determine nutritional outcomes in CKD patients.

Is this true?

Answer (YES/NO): YES